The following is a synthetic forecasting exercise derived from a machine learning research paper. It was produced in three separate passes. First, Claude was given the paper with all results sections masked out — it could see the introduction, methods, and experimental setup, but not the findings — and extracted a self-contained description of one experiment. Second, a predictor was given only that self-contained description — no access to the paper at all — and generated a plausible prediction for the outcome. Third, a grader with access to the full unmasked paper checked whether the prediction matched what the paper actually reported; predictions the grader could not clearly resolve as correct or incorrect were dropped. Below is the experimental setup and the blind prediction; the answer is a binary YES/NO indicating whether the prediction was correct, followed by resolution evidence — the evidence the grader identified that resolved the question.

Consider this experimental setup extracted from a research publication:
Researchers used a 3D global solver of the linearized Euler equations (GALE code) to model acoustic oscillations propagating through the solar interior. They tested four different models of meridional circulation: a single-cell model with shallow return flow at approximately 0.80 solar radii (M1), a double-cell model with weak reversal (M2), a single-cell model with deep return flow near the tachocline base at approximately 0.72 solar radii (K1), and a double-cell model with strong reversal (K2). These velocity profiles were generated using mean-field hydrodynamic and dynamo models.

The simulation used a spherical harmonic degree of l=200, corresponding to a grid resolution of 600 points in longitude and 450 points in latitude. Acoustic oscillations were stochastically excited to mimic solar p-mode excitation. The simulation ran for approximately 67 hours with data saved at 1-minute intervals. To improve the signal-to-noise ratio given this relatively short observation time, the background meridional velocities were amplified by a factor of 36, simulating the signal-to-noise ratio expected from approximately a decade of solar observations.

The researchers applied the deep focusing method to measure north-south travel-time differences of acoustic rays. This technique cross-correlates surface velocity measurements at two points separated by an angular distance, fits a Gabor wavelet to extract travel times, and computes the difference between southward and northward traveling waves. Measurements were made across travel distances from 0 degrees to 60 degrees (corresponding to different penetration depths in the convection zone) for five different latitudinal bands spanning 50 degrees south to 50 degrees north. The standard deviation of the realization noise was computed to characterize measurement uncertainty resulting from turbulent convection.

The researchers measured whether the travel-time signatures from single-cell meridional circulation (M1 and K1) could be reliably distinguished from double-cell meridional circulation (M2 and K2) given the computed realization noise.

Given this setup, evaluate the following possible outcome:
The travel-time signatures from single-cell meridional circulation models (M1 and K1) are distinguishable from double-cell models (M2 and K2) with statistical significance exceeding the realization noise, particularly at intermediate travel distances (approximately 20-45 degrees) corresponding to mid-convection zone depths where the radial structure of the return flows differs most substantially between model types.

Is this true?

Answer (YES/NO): NO